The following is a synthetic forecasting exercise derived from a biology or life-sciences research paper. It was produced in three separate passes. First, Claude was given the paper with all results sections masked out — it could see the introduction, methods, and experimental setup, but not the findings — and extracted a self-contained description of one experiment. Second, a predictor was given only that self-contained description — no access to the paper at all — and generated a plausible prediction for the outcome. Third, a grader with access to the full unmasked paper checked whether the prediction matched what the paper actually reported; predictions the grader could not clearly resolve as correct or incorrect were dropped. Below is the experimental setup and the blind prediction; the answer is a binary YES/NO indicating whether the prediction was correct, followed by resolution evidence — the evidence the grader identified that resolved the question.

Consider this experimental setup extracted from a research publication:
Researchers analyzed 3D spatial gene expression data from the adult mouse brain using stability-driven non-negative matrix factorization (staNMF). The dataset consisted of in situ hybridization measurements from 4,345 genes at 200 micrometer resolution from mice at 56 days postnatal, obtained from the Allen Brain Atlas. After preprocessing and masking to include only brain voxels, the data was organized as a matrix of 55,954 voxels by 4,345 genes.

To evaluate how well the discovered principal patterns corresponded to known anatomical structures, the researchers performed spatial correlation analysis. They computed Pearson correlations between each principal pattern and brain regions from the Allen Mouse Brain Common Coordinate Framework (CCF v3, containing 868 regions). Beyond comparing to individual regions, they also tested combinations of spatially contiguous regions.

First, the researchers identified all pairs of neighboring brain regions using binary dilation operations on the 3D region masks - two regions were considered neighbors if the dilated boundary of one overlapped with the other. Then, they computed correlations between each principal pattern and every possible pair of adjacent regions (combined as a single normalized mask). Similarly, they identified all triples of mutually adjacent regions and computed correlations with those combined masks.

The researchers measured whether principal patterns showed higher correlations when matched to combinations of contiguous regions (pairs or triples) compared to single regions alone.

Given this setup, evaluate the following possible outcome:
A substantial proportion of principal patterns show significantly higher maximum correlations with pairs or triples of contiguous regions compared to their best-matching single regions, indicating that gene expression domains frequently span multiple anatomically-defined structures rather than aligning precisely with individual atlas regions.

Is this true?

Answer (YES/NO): YES